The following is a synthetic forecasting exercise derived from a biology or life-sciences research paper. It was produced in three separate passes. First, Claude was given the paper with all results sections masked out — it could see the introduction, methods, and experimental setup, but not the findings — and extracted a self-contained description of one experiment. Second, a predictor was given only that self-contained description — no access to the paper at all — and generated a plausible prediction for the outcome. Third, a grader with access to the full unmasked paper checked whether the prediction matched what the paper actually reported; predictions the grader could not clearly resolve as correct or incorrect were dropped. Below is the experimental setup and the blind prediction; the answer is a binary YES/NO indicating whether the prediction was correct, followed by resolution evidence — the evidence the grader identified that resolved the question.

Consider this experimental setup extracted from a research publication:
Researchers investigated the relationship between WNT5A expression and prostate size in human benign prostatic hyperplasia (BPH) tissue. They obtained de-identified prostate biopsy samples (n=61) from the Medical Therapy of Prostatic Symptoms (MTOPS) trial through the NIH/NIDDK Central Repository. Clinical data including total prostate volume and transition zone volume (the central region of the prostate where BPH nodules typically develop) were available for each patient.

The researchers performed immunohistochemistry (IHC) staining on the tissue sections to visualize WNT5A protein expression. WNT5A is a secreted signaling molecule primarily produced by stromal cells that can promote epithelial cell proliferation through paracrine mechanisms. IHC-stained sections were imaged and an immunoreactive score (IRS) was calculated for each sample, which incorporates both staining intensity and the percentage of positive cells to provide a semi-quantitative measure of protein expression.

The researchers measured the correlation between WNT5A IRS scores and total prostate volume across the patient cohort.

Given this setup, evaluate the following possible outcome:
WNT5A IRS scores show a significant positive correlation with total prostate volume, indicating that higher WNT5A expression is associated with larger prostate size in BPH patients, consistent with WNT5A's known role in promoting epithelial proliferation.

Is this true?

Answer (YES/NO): NO